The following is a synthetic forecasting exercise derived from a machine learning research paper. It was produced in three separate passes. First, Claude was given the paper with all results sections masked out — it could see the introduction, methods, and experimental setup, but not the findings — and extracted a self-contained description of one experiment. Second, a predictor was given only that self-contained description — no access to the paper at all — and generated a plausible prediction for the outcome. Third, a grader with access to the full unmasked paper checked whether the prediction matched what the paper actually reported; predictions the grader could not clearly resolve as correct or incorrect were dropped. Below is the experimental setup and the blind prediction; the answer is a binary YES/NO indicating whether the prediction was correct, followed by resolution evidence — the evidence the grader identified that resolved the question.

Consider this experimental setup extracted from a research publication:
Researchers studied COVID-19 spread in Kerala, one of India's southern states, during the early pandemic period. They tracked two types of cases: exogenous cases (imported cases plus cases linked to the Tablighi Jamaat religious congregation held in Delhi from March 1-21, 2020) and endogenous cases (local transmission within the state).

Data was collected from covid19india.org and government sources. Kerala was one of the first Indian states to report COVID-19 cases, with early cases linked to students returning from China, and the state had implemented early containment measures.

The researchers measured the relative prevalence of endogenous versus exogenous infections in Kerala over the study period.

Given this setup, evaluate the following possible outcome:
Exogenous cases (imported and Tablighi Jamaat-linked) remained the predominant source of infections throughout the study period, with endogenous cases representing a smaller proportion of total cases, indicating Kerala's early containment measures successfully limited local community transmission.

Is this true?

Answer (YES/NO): NO